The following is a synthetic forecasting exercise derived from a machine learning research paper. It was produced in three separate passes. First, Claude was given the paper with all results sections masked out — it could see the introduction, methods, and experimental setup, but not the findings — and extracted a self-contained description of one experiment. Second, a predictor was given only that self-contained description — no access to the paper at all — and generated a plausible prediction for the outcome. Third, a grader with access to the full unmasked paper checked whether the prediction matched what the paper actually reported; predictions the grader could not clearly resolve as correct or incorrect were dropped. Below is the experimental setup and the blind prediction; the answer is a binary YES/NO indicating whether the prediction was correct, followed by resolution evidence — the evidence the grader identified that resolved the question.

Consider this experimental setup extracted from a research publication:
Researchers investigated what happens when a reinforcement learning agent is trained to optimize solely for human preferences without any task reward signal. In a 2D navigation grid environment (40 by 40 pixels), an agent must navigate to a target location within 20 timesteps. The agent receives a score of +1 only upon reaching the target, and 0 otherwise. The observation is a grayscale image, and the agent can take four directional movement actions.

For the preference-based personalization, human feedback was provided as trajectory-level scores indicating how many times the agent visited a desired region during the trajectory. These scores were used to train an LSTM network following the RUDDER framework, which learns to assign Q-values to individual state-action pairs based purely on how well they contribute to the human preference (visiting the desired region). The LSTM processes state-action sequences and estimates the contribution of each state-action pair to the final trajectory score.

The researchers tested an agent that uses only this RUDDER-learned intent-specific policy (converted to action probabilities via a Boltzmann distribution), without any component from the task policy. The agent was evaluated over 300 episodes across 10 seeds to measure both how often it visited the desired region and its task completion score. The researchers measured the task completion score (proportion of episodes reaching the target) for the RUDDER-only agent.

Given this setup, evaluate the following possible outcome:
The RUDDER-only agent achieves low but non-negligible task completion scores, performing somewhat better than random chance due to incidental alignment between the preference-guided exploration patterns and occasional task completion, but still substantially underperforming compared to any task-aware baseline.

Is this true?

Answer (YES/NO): NO